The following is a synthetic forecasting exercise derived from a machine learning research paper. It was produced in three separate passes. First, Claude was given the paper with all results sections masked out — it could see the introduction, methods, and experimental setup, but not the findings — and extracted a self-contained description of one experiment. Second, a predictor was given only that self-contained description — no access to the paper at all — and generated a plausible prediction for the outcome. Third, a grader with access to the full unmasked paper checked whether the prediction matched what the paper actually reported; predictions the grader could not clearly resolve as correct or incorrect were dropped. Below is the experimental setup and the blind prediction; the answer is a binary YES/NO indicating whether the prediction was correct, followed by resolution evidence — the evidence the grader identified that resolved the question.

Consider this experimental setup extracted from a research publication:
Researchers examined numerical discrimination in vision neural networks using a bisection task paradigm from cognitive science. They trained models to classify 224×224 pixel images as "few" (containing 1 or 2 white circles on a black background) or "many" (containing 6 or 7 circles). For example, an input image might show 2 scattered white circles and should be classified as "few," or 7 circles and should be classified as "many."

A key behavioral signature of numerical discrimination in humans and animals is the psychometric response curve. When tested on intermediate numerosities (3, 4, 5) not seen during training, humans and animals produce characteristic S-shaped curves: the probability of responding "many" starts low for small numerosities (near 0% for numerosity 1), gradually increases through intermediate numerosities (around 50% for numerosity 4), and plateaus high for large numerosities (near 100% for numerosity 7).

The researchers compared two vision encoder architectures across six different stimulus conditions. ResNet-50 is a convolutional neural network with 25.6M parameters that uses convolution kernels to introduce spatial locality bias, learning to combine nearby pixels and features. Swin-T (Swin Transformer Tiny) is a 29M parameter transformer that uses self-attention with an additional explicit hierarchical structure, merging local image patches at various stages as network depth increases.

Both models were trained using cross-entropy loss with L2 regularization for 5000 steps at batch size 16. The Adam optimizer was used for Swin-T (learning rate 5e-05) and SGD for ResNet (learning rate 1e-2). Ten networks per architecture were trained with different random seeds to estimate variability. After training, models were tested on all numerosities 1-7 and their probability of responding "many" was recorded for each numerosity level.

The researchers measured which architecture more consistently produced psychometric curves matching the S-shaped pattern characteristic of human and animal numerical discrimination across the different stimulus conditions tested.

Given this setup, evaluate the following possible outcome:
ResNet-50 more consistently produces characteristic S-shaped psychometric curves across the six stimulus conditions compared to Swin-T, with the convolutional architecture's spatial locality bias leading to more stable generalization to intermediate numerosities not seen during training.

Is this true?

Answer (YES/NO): NO